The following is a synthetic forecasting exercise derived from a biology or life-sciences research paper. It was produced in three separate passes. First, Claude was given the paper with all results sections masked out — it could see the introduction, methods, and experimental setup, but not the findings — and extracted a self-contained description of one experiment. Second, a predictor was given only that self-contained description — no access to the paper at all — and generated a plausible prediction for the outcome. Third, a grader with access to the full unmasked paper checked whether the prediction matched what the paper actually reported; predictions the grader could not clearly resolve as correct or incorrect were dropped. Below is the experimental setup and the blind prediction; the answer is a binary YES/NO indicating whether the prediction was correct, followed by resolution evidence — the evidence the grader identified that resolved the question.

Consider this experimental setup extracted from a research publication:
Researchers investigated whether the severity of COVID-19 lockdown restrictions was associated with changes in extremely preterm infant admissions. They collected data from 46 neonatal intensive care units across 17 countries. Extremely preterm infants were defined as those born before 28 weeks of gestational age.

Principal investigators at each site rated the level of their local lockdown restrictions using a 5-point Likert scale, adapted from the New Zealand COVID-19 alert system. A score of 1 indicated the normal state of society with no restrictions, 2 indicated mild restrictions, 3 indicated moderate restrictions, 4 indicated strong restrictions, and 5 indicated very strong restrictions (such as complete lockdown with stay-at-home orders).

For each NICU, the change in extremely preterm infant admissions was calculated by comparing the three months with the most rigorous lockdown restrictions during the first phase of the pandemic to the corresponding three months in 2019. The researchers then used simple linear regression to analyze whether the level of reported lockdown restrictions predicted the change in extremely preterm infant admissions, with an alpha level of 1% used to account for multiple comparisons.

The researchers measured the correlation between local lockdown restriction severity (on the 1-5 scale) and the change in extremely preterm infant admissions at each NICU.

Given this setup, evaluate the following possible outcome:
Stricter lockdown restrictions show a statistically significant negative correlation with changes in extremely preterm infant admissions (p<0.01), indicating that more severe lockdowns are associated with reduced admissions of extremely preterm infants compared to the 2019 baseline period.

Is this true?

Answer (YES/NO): NO